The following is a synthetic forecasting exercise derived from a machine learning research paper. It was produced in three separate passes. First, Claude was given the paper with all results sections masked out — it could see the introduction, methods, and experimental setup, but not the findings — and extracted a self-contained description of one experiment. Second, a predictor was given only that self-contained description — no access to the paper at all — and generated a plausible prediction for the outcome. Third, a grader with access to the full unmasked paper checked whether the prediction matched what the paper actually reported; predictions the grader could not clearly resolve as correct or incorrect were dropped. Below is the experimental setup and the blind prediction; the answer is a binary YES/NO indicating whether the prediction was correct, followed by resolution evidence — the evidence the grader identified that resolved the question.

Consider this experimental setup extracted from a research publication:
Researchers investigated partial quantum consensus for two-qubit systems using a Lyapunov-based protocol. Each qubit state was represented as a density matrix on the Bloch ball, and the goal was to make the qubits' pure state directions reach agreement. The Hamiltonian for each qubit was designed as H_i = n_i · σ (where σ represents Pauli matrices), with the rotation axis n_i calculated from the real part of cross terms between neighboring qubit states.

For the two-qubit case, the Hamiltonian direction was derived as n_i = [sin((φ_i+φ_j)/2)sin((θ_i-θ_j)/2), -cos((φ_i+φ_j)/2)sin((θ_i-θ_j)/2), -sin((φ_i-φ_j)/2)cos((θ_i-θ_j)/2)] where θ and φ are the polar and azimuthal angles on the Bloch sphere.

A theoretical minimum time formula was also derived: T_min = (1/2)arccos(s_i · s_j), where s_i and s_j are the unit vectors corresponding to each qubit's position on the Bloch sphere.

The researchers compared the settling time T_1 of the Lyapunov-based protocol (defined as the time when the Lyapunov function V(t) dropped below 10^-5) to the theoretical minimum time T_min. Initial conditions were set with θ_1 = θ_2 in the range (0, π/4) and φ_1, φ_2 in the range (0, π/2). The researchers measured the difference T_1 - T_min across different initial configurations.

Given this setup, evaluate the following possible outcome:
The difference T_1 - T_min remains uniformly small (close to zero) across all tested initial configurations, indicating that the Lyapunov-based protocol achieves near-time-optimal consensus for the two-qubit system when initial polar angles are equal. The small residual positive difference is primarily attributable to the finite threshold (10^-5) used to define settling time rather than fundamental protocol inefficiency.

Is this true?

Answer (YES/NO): NO